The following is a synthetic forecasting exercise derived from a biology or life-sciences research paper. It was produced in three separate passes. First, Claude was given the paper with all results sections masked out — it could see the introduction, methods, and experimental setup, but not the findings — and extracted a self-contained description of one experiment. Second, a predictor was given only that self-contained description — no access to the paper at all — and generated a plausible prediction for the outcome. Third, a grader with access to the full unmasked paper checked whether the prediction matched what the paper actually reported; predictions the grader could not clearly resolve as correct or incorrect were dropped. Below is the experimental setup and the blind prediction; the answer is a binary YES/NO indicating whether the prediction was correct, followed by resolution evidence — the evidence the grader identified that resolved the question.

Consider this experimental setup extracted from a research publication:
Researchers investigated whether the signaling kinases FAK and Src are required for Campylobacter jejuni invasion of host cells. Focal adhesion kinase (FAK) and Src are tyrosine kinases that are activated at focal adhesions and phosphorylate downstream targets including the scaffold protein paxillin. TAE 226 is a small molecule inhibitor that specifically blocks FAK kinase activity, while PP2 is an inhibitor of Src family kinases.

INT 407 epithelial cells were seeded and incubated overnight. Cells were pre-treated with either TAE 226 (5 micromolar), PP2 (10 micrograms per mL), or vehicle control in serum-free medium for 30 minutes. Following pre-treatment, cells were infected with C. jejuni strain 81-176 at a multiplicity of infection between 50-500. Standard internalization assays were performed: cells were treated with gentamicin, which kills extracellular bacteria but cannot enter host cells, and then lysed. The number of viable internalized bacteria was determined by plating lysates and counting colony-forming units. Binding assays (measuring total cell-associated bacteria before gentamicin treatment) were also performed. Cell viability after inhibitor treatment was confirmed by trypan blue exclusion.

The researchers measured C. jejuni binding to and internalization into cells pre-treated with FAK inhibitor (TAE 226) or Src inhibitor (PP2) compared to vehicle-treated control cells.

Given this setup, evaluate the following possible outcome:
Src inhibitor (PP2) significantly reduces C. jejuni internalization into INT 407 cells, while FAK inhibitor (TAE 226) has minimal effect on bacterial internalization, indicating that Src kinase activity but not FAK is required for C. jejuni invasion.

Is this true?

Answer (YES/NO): NO